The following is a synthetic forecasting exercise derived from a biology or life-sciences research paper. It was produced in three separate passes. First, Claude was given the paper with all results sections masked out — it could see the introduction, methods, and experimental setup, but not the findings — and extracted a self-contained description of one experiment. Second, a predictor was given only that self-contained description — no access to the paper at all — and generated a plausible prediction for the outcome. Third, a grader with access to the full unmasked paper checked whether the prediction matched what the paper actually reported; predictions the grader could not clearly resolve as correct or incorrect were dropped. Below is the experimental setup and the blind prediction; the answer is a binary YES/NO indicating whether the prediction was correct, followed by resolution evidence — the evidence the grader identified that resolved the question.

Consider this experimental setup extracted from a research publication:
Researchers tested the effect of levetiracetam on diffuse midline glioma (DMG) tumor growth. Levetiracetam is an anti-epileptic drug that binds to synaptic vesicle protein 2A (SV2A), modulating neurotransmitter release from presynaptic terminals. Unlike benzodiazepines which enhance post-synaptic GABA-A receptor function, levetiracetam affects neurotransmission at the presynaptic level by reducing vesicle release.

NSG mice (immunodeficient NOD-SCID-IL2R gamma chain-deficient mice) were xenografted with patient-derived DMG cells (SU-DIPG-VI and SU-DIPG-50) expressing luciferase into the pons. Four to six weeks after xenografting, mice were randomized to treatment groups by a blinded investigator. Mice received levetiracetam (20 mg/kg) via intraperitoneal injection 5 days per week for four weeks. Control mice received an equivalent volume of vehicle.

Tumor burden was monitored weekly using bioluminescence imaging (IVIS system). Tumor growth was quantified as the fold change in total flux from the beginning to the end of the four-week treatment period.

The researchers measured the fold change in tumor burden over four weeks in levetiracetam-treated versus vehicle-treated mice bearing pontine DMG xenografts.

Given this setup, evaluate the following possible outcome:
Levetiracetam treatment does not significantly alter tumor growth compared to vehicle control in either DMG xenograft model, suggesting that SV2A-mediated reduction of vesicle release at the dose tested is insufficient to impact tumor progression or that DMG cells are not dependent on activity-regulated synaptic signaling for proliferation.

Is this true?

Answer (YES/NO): NO